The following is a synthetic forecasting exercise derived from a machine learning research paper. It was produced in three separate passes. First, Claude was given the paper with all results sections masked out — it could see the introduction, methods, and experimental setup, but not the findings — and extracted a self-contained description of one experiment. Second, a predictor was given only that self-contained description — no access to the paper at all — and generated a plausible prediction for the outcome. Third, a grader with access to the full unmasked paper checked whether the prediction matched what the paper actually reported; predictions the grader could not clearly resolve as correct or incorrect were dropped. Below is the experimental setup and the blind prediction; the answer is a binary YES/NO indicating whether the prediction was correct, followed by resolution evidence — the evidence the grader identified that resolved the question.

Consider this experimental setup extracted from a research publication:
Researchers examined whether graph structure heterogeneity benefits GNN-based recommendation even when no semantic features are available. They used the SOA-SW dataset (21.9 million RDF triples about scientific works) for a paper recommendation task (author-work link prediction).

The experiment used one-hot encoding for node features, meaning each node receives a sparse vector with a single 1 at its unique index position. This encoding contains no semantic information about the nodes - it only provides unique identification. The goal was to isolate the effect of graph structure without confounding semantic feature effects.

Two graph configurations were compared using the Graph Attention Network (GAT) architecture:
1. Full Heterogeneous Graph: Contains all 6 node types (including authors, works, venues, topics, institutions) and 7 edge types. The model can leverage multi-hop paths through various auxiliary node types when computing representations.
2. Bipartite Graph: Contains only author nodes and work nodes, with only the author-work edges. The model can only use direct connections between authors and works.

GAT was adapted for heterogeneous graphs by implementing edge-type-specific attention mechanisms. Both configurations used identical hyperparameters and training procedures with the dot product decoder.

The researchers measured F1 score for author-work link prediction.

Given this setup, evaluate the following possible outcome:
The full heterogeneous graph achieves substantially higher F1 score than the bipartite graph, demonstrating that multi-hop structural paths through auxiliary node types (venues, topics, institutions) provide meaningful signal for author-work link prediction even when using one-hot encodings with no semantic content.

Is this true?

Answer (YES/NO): YES